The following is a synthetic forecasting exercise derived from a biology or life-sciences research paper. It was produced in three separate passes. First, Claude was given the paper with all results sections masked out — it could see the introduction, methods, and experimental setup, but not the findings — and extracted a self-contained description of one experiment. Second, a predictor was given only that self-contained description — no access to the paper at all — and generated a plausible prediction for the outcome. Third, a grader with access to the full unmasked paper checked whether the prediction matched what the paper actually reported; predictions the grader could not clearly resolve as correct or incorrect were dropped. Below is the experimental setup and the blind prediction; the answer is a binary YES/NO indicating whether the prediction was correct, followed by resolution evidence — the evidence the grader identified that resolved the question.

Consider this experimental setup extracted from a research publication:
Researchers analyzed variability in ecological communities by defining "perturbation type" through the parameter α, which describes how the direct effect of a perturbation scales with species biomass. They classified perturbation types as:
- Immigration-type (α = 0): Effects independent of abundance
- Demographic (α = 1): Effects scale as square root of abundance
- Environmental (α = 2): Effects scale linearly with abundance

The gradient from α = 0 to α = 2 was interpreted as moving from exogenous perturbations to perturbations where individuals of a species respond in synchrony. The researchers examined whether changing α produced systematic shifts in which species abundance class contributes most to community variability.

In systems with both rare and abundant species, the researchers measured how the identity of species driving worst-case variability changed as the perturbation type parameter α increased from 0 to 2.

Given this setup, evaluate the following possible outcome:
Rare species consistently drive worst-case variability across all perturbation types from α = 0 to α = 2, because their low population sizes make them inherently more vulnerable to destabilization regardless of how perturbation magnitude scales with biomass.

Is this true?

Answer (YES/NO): NO